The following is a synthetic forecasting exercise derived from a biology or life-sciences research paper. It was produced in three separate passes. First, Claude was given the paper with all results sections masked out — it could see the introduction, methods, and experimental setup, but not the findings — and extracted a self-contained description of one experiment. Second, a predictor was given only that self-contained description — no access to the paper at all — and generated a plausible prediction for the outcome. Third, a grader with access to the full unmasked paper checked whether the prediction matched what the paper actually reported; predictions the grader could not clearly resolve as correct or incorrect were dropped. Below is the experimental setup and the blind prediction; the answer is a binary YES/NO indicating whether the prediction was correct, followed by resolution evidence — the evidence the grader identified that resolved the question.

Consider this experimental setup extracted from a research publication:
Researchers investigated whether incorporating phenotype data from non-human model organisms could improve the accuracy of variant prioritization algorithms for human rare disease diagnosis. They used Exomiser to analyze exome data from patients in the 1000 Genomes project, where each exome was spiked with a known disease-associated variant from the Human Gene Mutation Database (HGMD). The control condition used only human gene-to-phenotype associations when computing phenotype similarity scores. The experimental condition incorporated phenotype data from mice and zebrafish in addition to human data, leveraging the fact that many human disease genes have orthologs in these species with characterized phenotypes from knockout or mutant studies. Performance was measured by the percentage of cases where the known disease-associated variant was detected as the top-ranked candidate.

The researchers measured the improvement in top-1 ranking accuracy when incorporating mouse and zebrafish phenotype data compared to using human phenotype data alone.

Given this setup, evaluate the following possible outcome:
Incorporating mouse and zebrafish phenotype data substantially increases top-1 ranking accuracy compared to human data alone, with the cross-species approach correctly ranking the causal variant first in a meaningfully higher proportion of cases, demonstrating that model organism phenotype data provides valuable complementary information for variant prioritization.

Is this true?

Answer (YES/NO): YES